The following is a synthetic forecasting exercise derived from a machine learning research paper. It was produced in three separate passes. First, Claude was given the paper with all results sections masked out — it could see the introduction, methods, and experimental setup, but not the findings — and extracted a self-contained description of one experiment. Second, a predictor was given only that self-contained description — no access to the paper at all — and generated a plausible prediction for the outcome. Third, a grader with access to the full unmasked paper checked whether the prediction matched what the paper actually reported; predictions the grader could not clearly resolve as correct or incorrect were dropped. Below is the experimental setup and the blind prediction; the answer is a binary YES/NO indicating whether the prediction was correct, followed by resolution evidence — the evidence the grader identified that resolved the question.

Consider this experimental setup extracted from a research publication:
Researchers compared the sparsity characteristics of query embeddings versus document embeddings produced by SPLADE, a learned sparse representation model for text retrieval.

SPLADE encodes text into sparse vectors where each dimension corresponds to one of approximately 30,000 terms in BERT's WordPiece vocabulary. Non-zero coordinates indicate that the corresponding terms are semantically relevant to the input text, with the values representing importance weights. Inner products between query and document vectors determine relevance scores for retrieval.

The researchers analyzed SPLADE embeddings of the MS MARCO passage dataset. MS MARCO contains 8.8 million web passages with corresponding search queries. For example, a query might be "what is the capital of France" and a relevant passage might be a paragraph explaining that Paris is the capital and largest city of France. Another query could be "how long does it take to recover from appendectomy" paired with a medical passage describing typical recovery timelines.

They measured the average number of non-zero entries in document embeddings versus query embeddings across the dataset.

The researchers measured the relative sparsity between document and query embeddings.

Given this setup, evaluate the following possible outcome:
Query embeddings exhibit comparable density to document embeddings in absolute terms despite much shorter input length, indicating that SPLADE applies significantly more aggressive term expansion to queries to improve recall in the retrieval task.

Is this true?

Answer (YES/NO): NO